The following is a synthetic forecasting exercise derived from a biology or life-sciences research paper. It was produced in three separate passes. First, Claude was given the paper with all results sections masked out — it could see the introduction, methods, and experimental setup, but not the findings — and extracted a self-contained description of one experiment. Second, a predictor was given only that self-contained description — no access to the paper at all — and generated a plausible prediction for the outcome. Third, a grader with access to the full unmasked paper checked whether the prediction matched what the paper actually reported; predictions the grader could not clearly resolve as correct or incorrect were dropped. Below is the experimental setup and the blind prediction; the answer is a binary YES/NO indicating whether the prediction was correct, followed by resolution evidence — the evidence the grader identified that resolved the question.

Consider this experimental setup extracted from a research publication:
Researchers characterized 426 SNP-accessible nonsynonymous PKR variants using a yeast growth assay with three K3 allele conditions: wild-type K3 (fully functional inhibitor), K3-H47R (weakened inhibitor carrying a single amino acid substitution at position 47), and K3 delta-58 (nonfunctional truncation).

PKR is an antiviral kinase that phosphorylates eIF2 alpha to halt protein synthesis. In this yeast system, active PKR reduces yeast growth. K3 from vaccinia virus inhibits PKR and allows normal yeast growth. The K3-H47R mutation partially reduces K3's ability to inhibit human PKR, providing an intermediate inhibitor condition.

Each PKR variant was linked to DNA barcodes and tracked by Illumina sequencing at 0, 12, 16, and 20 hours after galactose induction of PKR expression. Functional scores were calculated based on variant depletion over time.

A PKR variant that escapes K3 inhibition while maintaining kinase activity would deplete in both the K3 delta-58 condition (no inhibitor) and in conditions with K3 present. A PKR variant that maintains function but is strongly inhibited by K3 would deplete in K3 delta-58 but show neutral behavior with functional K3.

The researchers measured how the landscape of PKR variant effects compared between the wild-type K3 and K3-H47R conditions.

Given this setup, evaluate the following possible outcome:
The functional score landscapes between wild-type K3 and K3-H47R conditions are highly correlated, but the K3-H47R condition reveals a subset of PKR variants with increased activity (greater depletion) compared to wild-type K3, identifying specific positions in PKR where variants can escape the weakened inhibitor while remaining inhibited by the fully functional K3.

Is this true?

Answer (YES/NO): NO